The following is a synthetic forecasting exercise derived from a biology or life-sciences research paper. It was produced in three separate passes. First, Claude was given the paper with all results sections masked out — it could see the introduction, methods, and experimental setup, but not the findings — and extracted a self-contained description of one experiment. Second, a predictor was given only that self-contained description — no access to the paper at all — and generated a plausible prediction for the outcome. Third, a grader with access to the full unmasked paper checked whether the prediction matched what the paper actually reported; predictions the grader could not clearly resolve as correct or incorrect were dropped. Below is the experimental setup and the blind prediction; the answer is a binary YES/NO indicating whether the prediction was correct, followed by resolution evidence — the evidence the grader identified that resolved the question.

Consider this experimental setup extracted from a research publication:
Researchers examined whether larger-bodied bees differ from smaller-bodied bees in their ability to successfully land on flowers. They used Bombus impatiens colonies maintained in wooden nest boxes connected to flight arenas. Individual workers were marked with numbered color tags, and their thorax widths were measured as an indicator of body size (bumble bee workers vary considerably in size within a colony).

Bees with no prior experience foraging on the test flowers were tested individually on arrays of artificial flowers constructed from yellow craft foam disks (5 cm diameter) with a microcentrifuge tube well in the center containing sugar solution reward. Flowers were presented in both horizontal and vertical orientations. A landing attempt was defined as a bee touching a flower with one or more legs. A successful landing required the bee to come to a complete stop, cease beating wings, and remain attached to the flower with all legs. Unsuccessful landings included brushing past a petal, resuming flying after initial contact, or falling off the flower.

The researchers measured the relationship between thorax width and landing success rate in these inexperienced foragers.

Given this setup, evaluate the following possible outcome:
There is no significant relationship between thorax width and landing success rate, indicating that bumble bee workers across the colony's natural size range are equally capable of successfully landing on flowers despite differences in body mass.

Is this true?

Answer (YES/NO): NO